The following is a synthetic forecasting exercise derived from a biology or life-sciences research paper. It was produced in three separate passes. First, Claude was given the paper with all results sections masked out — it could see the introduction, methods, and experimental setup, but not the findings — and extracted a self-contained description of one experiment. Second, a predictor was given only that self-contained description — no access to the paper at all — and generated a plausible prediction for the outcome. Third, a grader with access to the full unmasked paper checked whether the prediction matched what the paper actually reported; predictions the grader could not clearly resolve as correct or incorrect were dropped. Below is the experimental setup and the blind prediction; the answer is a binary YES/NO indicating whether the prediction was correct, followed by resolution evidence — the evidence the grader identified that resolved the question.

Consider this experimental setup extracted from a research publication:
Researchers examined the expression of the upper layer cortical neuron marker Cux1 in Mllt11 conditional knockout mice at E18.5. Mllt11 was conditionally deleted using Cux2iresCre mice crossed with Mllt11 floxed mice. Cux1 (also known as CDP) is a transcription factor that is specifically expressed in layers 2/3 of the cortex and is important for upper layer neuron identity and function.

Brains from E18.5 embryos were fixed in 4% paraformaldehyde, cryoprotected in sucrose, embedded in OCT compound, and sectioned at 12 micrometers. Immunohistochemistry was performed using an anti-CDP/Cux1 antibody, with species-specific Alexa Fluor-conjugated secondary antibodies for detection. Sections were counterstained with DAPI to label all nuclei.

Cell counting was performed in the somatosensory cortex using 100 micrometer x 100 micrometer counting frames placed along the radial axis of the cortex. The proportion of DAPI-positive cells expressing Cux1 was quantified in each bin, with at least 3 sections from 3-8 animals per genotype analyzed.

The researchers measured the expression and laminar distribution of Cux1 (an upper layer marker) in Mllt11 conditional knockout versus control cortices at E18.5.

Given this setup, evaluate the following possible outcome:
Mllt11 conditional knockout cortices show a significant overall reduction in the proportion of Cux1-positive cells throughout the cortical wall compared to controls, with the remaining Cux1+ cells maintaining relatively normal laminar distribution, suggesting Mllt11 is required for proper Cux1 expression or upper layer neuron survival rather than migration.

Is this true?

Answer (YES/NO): NO